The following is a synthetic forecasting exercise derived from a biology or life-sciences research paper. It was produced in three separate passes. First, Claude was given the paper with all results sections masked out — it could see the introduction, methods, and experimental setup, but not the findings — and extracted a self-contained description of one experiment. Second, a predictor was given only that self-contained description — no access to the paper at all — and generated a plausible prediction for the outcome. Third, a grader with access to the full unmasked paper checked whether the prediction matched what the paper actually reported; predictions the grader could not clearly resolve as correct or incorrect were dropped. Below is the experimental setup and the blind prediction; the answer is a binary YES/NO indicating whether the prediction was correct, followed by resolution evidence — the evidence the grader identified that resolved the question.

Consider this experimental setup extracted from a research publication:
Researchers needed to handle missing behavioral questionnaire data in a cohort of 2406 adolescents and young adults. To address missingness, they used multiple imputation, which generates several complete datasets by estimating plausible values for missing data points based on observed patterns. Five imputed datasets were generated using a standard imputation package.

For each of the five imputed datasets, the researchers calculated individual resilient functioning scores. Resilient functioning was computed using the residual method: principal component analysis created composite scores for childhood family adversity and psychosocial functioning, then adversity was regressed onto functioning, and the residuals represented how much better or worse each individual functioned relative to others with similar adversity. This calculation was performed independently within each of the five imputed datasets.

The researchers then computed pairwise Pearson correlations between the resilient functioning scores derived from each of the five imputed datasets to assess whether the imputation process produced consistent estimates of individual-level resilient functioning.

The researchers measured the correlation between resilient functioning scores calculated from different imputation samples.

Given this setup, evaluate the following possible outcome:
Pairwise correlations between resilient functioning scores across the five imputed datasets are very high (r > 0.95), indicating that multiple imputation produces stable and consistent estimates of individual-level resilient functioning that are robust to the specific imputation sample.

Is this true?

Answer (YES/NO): NO